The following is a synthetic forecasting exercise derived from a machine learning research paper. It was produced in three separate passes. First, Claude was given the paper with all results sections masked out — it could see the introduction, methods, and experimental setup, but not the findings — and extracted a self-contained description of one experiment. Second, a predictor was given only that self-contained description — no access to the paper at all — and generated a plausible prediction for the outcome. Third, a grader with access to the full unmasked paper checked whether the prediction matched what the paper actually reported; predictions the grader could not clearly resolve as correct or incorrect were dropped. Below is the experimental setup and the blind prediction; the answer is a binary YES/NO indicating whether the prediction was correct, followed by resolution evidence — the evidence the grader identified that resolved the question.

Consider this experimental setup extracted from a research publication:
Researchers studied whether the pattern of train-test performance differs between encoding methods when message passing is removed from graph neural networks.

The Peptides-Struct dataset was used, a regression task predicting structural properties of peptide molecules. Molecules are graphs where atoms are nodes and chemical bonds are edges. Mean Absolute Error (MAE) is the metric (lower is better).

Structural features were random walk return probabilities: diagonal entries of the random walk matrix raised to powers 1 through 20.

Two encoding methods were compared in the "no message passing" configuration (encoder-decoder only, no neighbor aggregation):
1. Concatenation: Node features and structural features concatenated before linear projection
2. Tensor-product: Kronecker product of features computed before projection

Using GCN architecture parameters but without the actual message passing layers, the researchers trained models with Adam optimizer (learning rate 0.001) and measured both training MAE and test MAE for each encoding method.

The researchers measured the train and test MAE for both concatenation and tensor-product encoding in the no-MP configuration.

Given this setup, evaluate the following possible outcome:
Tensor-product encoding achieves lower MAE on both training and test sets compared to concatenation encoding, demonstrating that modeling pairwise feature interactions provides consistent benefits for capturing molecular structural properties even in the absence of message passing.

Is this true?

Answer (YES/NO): YES